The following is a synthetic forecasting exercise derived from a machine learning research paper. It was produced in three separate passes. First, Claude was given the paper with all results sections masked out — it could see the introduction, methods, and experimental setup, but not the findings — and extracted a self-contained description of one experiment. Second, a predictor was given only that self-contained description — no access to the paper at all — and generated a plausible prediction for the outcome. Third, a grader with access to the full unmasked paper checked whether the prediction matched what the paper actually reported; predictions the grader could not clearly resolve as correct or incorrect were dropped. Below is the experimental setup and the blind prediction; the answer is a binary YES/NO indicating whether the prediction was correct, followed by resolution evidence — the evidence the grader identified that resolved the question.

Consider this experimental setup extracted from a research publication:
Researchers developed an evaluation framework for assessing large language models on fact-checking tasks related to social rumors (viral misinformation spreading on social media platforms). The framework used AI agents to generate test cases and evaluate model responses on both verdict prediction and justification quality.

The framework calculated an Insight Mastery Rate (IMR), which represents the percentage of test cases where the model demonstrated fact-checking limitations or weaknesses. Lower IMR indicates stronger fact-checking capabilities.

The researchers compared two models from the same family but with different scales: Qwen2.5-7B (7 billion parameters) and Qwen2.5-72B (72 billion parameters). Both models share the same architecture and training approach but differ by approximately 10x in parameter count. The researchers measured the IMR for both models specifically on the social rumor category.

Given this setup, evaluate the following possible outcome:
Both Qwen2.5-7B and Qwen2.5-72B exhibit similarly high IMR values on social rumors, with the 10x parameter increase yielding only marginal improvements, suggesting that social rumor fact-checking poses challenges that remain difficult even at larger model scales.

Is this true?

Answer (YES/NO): NO